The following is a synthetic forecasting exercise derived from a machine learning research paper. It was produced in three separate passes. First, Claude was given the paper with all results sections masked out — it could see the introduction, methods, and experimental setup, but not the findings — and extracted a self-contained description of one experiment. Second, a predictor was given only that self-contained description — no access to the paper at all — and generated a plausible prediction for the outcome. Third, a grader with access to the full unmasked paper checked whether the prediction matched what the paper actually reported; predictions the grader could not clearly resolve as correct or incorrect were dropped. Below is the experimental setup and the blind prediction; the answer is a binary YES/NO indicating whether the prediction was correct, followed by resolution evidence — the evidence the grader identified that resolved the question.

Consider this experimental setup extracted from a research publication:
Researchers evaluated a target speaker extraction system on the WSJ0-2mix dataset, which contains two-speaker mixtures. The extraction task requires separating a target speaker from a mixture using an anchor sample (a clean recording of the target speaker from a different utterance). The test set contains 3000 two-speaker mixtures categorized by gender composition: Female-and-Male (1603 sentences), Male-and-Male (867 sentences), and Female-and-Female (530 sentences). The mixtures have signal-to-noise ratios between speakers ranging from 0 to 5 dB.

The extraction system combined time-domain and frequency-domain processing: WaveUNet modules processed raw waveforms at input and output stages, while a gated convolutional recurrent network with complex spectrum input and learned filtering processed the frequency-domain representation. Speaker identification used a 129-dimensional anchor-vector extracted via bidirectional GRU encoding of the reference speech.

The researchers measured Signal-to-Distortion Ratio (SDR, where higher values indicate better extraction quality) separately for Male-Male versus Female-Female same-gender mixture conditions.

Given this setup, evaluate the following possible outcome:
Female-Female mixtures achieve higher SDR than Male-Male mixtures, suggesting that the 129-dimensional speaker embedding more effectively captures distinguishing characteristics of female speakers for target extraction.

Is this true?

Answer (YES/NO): NO